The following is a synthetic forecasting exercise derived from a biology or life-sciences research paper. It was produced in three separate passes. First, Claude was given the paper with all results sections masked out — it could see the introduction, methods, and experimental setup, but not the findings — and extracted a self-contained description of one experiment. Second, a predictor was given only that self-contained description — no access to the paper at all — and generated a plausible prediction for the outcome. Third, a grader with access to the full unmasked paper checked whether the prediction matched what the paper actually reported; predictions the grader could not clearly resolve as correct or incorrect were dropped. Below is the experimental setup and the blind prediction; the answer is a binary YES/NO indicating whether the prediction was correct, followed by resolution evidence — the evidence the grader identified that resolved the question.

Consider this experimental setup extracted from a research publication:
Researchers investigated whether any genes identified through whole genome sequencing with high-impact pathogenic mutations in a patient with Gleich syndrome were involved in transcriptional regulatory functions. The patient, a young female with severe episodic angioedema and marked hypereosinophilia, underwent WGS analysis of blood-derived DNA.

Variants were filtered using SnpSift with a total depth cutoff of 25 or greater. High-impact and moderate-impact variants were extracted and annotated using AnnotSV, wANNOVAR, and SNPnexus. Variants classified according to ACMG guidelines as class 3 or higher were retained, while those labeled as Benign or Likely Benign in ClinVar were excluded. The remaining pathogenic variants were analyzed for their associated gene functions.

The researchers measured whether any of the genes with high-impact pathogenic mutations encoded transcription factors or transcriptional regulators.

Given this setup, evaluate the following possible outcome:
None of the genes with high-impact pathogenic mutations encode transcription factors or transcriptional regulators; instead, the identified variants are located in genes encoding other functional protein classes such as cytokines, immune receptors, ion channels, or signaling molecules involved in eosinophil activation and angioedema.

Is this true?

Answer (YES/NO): NO